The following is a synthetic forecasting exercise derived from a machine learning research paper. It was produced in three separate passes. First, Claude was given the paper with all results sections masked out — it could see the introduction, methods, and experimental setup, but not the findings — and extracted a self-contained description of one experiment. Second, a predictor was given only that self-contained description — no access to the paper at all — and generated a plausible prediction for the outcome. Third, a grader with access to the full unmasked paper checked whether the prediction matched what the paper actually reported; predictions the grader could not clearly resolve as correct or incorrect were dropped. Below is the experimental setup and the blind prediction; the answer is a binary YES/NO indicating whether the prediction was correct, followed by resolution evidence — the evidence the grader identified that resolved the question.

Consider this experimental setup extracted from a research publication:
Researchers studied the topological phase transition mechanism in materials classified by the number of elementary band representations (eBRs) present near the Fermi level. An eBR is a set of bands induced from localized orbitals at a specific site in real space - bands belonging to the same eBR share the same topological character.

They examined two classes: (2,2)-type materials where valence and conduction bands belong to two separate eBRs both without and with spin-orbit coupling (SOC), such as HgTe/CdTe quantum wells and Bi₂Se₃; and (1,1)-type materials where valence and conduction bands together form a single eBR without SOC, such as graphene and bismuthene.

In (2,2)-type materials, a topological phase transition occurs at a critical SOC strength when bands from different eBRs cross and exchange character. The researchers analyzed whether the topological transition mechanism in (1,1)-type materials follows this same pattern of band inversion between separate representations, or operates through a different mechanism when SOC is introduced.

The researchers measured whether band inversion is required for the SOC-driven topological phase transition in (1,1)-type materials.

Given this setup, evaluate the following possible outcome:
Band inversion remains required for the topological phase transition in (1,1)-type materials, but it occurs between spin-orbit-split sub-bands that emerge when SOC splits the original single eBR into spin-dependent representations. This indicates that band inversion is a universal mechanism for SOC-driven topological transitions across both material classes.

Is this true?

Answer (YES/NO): NO